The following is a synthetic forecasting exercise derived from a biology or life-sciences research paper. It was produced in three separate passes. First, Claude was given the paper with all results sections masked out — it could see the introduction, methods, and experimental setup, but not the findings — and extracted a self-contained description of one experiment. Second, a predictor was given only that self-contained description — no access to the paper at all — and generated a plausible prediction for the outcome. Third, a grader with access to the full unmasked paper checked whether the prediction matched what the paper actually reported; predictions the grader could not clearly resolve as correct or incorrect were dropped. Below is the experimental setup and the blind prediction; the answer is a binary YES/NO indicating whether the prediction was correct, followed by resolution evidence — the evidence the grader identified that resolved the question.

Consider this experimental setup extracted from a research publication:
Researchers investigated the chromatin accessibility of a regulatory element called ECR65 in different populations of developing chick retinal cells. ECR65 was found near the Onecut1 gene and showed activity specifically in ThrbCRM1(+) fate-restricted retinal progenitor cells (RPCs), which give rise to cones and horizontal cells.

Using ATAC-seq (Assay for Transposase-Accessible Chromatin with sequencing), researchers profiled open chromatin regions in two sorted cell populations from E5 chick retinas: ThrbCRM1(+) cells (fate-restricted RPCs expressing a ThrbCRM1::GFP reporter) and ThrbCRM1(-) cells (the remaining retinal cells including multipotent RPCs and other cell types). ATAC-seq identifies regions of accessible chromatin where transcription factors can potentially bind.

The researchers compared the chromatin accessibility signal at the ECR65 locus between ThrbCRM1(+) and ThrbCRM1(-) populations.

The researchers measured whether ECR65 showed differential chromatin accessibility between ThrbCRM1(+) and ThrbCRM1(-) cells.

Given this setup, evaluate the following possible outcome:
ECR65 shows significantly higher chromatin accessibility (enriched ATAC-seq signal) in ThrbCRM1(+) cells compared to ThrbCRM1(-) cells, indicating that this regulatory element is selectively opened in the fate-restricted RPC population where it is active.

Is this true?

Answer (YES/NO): NO